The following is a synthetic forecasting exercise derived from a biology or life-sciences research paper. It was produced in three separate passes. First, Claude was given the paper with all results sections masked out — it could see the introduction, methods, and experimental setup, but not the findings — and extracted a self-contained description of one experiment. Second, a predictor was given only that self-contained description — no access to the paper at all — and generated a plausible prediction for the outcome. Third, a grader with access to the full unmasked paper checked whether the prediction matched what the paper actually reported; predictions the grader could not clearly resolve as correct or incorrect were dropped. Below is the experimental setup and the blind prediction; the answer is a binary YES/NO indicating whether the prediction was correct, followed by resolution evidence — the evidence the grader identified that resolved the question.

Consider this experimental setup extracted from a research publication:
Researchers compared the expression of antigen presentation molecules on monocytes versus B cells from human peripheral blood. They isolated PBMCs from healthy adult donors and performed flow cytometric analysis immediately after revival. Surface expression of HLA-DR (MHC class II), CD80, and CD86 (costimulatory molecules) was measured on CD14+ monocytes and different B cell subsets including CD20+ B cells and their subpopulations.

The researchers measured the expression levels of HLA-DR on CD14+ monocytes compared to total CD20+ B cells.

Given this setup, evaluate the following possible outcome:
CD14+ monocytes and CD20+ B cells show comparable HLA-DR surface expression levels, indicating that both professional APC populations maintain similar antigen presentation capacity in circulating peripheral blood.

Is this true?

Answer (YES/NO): YES